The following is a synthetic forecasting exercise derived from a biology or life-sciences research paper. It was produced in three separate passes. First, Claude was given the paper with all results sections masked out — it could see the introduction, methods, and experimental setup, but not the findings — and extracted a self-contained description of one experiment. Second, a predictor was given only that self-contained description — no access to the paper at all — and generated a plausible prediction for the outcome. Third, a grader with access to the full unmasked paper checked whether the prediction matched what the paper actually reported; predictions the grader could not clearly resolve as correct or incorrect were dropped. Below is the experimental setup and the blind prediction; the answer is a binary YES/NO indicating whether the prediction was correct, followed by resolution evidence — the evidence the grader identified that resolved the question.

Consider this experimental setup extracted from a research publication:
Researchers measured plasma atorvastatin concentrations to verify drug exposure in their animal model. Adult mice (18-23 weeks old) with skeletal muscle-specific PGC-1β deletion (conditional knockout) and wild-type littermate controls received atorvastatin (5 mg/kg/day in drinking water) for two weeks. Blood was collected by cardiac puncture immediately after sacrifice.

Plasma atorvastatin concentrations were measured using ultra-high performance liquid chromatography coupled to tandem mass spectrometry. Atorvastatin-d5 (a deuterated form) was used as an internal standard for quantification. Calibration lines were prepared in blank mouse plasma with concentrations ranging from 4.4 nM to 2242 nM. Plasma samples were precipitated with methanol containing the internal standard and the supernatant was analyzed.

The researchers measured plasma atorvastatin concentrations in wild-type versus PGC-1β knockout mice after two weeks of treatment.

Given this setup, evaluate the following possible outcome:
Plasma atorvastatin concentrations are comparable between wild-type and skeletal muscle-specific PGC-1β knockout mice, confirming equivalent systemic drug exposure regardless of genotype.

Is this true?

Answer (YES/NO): YES